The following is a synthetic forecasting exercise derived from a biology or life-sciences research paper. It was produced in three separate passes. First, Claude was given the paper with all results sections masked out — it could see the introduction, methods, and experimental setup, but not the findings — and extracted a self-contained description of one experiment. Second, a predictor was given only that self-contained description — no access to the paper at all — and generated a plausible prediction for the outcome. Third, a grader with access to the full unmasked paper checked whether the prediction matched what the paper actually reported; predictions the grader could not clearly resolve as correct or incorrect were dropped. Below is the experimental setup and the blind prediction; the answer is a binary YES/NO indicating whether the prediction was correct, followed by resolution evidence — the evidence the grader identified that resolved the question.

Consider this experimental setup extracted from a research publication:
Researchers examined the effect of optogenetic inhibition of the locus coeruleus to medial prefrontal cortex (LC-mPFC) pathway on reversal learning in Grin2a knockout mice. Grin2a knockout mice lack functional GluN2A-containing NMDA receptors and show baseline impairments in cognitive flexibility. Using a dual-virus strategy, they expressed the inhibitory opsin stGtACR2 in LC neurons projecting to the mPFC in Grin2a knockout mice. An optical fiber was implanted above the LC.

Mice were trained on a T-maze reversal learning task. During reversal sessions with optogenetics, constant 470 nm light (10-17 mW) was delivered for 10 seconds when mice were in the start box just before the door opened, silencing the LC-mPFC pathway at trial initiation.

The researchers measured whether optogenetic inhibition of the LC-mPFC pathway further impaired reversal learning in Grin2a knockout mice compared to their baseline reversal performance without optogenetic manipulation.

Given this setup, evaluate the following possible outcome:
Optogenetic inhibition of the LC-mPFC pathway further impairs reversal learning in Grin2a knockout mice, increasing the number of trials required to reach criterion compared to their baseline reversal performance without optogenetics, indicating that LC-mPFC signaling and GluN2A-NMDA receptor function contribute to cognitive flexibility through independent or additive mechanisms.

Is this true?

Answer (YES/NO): NO